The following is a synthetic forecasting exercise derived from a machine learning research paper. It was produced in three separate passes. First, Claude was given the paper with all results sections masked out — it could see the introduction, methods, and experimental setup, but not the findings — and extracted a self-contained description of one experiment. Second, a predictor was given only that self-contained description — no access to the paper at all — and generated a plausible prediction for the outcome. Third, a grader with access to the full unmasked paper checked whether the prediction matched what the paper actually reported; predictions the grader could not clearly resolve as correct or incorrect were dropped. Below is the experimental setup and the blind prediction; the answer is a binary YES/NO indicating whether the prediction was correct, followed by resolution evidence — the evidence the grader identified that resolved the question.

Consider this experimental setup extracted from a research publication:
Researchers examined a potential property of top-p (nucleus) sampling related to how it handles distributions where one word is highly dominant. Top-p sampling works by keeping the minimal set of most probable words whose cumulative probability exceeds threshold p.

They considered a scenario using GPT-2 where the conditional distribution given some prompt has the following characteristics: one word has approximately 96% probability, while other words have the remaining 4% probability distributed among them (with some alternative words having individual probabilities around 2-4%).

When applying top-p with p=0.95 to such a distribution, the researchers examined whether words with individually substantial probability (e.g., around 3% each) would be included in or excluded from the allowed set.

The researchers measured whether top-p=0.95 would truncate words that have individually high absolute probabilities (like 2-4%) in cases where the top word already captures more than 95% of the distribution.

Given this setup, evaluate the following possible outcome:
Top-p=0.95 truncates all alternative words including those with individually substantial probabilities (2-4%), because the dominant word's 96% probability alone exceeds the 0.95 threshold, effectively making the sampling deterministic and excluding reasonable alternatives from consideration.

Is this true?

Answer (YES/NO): YES